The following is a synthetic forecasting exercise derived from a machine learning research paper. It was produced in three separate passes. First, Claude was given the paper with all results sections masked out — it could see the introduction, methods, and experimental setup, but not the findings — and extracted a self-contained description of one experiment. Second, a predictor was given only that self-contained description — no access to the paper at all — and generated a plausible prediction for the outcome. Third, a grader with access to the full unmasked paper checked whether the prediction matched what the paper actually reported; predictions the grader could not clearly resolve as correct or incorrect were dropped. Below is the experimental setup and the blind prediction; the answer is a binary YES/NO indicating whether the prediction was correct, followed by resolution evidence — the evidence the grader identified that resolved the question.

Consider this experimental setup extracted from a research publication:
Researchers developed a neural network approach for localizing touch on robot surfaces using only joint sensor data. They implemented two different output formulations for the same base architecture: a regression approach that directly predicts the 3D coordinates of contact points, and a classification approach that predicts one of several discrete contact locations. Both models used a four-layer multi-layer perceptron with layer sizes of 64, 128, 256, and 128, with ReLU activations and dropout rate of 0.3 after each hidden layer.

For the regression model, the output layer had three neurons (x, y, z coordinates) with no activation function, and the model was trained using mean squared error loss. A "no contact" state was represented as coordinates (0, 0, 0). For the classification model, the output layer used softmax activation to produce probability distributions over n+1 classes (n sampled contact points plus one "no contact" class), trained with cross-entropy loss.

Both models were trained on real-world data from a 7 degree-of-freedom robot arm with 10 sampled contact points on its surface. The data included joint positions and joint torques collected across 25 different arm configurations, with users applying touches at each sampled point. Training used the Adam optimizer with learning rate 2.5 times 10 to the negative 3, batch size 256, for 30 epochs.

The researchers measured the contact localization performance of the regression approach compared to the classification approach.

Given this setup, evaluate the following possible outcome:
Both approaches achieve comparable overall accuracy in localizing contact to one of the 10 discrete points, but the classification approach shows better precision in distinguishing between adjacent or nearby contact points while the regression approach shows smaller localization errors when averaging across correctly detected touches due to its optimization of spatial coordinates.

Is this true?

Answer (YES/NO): NO